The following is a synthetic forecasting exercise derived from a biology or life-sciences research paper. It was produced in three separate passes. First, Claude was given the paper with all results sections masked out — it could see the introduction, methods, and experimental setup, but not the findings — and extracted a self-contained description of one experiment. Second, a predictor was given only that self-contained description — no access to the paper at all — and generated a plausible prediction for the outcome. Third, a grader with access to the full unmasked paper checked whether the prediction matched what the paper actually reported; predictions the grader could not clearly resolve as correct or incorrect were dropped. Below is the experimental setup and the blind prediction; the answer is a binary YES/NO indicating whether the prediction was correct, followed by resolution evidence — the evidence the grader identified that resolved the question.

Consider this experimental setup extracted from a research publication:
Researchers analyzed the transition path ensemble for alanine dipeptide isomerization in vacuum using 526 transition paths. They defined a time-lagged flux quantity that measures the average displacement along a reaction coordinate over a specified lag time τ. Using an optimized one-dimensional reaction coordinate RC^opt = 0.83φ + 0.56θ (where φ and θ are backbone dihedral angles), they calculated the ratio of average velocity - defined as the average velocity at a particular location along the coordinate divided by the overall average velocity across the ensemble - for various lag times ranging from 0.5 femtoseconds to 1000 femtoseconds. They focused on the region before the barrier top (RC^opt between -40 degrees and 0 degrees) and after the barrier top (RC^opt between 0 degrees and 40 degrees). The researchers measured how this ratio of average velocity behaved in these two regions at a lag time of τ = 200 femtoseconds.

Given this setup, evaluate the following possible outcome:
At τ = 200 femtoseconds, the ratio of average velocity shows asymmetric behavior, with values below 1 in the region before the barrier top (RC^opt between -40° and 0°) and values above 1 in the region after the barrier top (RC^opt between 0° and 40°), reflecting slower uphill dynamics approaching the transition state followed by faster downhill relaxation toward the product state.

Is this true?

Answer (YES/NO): NO